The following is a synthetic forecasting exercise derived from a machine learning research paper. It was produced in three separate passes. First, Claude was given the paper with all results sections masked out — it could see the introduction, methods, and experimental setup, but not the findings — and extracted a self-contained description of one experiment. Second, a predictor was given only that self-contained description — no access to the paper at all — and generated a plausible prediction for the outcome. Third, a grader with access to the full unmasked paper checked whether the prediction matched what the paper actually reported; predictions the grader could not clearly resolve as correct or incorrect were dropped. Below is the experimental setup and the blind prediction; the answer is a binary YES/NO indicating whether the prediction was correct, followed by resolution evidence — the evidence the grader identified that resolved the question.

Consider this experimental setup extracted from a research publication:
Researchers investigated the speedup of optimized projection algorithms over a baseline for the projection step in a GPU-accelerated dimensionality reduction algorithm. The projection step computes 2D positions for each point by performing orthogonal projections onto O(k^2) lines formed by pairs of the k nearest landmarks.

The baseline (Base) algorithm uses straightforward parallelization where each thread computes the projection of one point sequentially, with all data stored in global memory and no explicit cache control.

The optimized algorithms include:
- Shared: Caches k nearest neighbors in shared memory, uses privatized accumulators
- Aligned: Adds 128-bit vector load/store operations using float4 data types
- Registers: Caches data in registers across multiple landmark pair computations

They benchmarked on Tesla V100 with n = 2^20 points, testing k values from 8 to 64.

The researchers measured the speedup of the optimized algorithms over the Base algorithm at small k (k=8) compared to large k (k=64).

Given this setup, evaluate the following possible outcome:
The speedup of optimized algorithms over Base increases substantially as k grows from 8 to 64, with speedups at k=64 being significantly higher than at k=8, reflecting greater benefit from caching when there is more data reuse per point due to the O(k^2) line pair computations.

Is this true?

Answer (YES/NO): YES